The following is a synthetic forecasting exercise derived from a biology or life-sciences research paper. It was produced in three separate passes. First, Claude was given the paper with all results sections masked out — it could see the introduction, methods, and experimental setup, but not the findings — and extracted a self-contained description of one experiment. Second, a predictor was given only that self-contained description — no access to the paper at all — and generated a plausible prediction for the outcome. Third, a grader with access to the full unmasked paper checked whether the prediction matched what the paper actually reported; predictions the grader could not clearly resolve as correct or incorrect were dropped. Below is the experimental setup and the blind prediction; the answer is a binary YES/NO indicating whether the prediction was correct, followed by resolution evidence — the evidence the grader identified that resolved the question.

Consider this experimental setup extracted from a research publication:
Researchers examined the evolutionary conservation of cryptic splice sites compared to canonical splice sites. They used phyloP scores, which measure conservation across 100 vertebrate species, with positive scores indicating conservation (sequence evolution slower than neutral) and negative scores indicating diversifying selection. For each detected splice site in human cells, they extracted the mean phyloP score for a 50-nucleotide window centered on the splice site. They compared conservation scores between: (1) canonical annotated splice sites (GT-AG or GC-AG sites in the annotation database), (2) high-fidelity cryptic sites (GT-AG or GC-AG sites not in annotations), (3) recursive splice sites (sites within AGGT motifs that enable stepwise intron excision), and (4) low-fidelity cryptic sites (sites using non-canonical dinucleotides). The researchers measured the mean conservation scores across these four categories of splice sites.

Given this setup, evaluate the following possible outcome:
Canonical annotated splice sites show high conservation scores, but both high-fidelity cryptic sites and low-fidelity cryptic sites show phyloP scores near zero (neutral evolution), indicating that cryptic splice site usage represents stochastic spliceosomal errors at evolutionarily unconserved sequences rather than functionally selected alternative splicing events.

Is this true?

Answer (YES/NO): YES